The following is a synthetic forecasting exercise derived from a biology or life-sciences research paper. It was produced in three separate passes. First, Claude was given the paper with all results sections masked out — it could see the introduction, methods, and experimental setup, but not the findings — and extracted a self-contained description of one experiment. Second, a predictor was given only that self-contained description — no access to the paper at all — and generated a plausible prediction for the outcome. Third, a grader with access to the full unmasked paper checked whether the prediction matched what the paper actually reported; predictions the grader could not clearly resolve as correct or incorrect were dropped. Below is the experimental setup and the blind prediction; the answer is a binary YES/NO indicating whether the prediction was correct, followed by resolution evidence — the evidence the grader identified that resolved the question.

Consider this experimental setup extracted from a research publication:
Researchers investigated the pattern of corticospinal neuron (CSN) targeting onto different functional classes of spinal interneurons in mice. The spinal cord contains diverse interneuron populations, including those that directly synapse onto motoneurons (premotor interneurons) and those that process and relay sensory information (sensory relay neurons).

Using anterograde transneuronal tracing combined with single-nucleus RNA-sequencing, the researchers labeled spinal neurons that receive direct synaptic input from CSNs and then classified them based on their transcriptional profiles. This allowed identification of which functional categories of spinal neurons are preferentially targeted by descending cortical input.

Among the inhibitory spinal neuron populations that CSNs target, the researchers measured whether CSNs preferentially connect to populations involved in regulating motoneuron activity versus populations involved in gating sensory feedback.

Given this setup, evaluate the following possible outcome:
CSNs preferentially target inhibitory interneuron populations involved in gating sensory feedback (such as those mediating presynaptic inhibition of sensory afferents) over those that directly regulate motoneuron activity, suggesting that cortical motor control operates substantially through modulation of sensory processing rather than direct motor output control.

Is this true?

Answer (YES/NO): NO